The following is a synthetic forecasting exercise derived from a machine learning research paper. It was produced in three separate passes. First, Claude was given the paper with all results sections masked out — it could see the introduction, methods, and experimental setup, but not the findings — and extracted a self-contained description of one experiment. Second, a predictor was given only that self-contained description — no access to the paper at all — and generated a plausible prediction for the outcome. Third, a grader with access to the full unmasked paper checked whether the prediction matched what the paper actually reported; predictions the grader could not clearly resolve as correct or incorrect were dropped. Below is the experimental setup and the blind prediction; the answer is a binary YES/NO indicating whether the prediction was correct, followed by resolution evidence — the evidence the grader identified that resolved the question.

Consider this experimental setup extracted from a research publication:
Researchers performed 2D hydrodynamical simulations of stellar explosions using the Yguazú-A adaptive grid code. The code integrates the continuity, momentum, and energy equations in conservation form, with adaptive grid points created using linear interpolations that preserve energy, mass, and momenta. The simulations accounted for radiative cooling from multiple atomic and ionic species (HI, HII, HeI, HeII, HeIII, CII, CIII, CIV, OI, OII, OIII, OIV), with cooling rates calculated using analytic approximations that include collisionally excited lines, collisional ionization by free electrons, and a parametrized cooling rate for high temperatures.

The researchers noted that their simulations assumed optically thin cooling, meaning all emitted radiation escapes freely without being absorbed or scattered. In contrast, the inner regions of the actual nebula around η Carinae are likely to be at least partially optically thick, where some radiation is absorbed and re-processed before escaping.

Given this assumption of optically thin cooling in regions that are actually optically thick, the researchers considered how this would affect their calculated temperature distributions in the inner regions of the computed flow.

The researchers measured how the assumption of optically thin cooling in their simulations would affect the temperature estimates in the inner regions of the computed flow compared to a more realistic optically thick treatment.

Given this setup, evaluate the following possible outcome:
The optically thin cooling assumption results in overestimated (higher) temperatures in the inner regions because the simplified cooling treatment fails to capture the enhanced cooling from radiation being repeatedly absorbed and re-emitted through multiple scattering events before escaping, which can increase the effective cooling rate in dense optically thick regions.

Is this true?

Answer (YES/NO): NO